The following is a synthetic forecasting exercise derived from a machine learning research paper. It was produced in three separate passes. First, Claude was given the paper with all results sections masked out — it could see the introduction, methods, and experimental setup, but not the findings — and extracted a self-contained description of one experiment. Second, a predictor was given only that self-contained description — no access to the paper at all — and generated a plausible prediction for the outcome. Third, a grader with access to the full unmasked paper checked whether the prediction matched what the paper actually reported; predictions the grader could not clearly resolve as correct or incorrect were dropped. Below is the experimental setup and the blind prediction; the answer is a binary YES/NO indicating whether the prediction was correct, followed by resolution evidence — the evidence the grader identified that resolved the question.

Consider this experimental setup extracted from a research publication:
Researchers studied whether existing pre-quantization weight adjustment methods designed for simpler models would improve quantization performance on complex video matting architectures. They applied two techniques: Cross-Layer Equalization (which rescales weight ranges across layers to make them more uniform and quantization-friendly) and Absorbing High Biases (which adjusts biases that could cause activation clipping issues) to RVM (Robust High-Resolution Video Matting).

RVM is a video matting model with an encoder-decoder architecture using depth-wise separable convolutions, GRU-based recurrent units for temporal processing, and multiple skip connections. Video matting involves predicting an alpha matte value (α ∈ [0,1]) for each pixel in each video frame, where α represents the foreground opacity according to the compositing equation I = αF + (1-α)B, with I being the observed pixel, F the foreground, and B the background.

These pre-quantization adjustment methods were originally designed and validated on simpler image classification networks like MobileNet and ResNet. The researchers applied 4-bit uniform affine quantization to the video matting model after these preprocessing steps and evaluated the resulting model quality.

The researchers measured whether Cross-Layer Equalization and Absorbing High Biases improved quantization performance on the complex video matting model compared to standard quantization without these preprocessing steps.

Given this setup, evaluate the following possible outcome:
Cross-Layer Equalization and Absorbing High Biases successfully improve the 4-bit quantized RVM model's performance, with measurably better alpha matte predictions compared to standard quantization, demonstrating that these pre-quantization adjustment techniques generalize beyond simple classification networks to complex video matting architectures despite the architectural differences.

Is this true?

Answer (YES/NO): NO